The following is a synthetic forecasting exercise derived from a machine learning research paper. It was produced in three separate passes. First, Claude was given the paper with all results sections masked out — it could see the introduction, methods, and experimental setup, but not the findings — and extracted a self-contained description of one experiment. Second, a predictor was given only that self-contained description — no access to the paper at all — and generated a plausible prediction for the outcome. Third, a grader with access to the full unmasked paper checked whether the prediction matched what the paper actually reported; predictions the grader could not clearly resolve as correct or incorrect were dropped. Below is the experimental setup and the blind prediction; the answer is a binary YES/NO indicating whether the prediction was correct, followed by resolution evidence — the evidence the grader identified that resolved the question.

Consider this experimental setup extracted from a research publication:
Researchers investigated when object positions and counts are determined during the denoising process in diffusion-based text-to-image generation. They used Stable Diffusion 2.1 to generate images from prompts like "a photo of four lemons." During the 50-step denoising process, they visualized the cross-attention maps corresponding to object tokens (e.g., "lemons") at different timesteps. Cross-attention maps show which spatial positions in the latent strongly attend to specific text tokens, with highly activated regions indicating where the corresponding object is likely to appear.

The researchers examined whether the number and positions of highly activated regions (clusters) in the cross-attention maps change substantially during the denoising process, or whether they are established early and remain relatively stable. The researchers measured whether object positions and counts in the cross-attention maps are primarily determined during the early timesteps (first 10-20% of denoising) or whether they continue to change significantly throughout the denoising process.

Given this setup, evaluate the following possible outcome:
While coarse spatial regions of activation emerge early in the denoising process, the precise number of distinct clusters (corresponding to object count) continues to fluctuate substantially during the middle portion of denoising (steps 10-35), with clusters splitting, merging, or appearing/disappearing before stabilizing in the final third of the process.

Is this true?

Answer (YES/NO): NO